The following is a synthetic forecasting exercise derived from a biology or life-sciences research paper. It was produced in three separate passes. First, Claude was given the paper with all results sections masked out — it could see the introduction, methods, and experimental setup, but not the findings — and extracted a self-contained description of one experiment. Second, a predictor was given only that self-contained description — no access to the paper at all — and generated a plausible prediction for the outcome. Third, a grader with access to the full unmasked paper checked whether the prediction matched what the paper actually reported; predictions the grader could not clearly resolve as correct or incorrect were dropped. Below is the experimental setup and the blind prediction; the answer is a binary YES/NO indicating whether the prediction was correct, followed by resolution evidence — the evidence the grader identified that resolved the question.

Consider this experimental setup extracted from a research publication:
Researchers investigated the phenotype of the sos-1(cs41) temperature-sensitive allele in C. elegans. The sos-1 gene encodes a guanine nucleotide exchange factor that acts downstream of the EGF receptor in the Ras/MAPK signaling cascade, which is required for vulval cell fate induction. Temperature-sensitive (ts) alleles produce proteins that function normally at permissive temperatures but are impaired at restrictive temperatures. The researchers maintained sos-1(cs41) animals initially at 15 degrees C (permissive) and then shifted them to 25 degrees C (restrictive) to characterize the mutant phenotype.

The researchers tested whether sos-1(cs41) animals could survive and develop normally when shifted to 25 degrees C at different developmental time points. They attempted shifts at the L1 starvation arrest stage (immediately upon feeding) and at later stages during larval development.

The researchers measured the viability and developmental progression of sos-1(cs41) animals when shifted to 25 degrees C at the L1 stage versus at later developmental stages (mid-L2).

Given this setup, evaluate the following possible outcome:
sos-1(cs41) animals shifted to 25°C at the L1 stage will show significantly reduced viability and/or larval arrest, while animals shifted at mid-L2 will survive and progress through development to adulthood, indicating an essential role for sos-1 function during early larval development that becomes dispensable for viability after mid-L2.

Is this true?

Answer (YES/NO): YES